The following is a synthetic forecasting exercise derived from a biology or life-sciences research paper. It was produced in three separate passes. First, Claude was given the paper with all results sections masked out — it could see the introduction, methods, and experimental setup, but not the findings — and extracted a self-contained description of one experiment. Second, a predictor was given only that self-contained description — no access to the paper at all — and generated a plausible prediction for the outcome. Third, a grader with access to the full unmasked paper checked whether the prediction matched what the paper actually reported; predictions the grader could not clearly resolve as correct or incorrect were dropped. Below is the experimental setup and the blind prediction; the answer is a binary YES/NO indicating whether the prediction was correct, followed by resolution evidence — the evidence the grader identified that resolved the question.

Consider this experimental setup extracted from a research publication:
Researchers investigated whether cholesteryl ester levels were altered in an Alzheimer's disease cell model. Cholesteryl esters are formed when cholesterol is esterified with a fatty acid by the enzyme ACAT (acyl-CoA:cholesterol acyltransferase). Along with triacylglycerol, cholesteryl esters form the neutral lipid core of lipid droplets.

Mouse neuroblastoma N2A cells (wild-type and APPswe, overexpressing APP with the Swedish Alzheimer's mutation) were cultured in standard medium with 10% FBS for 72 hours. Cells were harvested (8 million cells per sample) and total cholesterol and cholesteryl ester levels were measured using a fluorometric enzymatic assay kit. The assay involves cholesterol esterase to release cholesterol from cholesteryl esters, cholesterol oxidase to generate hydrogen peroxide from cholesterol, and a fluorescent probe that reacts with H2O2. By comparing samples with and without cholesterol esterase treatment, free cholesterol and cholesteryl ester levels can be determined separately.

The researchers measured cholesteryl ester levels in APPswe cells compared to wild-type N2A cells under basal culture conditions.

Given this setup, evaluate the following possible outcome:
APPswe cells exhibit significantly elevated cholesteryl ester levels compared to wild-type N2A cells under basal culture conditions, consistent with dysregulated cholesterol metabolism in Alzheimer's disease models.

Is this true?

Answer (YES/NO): NO